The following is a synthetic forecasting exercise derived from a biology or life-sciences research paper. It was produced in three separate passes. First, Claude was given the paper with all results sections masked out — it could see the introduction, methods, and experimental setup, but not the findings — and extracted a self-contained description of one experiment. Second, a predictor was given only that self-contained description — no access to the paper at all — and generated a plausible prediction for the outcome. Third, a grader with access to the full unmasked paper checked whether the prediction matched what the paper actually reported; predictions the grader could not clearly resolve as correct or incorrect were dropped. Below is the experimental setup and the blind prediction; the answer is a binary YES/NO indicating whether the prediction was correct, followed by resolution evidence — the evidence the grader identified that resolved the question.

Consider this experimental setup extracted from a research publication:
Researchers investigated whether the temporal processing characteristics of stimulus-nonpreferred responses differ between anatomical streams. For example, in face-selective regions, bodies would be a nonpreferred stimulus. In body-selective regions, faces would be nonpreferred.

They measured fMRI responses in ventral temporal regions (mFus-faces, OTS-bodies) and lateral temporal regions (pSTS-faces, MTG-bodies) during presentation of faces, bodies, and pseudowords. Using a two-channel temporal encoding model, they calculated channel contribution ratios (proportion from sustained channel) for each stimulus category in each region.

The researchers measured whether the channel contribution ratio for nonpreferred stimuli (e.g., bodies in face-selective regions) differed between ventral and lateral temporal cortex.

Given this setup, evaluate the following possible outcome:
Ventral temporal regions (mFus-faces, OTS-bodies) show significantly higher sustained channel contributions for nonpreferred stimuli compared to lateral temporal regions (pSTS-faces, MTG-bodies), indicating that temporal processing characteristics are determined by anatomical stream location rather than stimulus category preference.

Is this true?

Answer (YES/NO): YES